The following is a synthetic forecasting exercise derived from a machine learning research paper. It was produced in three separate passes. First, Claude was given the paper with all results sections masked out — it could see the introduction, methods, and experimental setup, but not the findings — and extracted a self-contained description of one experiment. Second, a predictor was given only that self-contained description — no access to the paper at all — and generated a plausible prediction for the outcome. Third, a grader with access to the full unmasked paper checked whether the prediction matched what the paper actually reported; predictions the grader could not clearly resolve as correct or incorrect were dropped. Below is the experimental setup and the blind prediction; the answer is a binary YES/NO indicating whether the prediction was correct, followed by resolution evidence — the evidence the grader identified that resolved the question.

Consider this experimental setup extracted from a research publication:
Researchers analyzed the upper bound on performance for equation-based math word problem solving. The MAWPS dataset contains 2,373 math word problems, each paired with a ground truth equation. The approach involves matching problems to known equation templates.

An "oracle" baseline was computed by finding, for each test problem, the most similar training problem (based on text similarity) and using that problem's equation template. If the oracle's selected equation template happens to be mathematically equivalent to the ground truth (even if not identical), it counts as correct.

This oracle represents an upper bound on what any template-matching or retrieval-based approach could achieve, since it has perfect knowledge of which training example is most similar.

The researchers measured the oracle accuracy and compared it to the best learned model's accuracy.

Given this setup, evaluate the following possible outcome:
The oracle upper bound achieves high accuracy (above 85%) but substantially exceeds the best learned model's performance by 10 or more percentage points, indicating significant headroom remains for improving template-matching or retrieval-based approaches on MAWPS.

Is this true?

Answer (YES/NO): NO